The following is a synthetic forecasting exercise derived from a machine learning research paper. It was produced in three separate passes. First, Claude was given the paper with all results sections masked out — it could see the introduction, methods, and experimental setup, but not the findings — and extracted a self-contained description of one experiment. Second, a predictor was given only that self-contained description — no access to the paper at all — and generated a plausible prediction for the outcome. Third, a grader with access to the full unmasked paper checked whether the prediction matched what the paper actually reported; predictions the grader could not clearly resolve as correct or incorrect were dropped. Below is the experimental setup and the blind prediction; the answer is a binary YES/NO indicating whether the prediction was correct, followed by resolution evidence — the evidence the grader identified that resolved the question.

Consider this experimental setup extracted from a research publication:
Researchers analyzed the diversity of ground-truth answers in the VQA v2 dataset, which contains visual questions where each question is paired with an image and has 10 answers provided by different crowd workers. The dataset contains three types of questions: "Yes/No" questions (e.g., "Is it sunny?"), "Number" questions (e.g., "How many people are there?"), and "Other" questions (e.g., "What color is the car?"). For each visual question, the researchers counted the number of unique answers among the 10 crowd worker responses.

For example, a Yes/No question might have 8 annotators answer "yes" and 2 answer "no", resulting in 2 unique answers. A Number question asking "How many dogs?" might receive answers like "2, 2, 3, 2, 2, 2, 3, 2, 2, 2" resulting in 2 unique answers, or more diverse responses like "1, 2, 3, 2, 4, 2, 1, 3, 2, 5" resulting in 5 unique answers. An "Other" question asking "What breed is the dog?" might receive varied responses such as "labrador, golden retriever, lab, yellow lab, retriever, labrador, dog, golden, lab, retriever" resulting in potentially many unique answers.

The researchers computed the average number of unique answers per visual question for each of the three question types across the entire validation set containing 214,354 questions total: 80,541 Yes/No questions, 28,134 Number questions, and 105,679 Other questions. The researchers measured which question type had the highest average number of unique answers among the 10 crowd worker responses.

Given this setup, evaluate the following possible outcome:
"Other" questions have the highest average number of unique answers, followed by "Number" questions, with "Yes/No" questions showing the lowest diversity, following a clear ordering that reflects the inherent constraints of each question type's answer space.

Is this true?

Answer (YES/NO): YES